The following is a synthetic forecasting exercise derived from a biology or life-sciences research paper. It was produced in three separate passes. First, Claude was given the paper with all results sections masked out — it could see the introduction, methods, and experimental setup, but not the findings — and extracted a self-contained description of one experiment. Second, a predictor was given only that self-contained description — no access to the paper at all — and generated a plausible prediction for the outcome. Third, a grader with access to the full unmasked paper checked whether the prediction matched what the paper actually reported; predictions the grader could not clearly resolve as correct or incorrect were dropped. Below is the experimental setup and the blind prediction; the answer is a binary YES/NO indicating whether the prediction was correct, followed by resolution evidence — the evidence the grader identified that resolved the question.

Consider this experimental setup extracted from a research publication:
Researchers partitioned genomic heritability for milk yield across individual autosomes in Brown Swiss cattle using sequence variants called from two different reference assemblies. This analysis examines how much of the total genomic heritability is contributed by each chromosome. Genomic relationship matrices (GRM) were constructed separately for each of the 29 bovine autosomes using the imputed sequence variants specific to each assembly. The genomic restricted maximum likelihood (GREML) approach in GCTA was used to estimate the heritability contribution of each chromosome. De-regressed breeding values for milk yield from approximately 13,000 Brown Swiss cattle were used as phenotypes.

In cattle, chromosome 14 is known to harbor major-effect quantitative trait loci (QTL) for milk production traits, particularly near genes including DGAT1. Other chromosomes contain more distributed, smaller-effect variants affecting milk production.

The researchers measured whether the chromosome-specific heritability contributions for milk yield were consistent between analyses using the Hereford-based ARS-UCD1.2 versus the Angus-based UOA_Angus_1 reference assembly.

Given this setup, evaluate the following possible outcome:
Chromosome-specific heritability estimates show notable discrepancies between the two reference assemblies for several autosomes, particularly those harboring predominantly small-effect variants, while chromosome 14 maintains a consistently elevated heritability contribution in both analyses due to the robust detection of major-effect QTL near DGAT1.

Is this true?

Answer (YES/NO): NO